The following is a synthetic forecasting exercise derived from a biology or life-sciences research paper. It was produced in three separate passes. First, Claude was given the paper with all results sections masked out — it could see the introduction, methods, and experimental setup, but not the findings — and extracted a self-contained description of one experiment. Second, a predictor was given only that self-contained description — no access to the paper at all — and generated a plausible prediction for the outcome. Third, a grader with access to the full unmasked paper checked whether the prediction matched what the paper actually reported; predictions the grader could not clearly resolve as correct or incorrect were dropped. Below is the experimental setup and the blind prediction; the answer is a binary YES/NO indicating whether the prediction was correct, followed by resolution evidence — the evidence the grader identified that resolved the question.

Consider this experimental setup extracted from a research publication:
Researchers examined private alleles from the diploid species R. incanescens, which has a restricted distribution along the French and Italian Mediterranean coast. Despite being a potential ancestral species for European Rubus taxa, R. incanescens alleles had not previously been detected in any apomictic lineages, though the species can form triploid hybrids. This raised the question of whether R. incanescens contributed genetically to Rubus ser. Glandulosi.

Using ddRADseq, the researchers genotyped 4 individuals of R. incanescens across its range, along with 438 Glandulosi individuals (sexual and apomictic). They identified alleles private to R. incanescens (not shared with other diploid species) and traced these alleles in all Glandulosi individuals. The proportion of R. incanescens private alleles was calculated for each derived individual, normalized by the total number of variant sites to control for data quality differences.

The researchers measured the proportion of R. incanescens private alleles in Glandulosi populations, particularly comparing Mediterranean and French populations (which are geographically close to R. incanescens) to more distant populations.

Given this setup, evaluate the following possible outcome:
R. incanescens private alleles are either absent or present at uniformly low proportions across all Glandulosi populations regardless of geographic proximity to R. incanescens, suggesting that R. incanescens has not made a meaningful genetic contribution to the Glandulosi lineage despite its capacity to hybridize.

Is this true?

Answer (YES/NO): NO